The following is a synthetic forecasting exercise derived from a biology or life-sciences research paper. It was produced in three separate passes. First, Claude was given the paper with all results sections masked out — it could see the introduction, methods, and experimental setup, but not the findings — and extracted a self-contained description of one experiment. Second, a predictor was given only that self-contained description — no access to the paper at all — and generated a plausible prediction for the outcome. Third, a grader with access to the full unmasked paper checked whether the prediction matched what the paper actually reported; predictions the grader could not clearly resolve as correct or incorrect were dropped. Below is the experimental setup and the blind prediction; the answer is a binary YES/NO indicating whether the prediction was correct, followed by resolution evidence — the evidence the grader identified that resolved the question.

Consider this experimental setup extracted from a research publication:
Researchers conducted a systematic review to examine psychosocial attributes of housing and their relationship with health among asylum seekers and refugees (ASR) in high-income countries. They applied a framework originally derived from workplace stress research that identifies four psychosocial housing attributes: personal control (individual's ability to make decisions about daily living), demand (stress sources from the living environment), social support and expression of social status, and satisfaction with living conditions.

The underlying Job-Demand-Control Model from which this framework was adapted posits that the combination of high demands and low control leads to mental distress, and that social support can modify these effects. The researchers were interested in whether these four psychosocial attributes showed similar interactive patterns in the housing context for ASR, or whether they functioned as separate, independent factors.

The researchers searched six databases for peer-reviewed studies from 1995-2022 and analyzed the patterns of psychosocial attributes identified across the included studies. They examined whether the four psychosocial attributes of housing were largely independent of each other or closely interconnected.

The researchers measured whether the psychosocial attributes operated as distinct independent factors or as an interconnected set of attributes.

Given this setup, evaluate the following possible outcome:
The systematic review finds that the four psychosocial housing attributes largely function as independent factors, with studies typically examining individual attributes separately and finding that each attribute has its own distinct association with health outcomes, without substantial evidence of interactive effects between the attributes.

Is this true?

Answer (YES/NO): NO